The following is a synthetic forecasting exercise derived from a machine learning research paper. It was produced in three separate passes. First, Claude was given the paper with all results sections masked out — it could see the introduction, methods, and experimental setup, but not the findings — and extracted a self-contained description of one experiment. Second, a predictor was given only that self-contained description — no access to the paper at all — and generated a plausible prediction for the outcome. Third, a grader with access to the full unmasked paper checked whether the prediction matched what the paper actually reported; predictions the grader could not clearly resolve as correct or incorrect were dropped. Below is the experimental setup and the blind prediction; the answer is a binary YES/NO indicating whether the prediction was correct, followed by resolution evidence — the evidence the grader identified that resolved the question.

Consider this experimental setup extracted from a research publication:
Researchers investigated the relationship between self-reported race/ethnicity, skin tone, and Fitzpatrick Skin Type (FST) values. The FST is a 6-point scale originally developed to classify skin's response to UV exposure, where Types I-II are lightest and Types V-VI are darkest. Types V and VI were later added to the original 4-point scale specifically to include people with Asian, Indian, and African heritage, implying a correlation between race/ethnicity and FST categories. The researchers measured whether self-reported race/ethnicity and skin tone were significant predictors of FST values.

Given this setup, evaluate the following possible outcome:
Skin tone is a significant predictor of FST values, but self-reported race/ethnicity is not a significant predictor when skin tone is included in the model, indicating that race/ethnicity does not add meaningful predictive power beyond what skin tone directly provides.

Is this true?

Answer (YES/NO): NO